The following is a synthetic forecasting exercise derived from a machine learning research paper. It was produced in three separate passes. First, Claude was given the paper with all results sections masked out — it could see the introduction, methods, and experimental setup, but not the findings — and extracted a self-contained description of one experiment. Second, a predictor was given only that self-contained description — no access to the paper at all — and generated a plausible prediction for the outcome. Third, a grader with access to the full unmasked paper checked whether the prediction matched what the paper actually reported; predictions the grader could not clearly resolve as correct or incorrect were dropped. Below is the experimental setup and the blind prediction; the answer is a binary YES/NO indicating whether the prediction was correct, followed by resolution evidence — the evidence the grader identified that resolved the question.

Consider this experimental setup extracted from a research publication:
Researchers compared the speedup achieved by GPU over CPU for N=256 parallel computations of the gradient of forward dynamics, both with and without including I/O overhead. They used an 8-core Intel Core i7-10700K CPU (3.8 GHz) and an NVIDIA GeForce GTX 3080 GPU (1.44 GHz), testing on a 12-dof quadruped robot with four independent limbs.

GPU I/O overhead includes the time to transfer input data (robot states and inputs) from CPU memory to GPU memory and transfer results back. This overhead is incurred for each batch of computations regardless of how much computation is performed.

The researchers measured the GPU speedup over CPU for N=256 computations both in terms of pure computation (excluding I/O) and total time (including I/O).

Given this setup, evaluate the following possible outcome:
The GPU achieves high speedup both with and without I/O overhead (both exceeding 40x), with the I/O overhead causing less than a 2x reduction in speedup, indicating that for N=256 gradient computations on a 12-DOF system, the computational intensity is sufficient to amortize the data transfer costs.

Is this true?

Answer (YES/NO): NO